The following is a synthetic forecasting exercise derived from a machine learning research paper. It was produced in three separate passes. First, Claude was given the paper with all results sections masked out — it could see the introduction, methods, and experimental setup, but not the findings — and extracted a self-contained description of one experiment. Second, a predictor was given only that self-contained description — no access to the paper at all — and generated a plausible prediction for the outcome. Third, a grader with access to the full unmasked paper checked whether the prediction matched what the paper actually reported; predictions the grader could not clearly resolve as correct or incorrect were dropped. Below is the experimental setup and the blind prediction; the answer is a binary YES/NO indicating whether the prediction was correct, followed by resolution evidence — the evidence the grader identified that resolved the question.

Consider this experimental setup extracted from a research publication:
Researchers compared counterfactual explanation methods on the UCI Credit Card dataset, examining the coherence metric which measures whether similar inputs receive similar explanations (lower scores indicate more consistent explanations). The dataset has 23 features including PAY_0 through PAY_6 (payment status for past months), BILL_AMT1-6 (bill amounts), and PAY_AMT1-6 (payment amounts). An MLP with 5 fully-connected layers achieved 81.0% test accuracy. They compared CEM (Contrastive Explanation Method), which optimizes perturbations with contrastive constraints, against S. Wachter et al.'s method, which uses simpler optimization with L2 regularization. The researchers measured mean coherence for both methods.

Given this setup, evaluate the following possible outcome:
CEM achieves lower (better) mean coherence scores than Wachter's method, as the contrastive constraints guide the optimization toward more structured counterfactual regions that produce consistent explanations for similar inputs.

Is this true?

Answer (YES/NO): YES